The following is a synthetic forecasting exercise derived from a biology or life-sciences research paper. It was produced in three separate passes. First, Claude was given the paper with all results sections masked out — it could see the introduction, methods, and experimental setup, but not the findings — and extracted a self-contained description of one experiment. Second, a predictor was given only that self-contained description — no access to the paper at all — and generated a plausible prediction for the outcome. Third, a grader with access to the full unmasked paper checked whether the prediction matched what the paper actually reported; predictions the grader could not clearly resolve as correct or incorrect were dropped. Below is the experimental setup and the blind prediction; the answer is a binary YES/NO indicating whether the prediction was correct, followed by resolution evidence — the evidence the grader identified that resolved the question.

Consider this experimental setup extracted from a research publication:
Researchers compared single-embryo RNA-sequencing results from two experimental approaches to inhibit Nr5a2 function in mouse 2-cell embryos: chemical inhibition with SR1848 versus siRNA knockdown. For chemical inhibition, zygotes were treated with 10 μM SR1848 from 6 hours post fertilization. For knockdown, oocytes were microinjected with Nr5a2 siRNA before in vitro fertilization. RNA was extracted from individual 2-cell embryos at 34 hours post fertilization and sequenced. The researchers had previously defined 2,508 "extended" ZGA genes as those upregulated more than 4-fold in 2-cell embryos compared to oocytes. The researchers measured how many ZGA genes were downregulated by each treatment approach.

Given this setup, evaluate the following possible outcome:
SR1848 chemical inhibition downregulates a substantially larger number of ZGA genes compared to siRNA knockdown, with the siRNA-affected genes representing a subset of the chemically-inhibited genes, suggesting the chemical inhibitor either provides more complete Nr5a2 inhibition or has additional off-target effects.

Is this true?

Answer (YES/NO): YES